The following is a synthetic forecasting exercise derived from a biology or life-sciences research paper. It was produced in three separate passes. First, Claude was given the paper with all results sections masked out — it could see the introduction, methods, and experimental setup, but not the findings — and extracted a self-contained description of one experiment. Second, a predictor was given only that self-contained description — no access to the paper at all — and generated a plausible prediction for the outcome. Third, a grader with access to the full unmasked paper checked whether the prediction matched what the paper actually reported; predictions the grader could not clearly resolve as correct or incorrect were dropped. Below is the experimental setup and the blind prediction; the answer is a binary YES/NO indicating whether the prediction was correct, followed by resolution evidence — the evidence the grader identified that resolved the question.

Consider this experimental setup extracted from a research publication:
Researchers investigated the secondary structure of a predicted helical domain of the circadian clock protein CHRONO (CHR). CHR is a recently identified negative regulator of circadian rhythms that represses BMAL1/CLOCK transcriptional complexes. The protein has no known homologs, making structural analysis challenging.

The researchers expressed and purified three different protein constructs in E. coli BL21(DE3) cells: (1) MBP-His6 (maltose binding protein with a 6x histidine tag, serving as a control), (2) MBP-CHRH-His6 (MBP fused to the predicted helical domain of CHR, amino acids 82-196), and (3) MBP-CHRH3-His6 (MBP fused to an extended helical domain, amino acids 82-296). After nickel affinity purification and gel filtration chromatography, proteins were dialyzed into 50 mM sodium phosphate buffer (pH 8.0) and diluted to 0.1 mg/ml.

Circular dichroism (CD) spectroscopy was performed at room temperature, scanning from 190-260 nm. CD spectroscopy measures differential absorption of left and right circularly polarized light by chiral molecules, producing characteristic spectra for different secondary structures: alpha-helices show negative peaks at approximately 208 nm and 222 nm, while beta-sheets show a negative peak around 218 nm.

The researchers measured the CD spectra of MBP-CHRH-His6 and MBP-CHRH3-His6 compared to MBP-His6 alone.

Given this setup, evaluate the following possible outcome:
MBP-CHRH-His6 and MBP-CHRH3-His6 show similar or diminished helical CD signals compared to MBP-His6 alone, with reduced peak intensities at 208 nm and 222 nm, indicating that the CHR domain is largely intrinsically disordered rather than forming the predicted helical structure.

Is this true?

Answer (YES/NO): NO